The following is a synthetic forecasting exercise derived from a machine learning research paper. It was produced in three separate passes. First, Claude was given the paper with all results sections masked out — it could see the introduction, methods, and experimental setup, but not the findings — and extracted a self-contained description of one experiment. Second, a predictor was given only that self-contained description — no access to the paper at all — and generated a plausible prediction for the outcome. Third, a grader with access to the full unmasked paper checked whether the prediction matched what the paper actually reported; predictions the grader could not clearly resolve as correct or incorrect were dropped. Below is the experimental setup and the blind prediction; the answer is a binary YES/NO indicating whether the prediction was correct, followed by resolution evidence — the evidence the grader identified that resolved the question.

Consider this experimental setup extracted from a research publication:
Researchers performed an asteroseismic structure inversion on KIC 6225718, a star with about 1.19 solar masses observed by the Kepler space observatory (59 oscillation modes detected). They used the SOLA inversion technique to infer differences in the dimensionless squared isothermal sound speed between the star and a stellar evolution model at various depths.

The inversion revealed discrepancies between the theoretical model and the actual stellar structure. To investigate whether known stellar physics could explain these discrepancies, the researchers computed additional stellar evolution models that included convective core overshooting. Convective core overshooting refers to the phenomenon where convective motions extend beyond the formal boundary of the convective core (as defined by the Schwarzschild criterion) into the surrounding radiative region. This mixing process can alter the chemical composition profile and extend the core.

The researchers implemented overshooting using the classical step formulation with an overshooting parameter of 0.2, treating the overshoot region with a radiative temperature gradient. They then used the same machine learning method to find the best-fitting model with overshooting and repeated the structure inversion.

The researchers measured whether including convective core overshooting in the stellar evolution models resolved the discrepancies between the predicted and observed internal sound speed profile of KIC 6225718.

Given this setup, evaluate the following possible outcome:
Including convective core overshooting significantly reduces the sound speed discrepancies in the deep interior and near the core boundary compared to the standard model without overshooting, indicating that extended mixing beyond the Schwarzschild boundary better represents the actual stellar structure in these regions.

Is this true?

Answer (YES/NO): NO